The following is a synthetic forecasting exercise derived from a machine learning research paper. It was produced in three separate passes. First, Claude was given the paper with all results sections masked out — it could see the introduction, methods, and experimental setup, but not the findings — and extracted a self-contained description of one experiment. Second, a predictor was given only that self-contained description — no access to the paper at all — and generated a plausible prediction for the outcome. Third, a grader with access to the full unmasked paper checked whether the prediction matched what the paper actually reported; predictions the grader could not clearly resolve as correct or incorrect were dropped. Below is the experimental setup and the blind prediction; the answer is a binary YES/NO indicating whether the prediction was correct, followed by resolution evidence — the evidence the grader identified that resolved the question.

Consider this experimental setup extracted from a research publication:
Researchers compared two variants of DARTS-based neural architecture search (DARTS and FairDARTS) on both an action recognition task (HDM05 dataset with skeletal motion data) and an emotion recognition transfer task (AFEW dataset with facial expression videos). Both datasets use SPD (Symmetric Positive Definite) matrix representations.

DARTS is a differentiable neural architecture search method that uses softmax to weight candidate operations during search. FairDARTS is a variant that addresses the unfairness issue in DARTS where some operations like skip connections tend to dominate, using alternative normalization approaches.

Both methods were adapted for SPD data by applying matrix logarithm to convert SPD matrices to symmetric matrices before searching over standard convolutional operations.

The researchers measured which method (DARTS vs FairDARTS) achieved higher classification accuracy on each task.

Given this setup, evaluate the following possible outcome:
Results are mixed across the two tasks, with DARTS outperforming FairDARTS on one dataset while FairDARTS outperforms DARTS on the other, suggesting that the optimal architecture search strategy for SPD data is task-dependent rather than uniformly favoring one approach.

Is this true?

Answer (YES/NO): YES